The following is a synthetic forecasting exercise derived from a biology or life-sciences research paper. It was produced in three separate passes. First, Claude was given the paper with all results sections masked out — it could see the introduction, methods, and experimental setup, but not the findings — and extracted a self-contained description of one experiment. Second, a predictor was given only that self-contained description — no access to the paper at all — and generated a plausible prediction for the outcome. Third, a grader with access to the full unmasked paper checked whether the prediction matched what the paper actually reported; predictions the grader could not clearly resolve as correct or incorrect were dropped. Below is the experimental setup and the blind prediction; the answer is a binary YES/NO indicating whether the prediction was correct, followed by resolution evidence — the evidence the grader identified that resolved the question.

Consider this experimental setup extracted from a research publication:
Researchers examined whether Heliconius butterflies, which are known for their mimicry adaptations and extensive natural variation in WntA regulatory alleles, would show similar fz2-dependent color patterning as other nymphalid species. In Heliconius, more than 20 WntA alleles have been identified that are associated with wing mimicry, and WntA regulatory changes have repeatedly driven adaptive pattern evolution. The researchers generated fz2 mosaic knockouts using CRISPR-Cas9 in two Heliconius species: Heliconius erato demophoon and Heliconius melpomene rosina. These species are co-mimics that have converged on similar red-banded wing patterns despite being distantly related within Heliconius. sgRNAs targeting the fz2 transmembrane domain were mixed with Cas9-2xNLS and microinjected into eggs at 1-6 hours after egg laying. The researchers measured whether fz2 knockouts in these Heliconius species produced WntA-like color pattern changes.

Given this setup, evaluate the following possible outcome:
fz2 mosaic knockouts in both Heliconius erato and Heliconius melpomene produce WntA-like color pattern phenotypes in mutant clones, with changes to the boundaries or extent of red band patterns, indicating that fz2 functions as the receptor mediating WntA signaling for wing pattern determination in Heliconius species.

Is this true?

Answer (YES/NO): YES